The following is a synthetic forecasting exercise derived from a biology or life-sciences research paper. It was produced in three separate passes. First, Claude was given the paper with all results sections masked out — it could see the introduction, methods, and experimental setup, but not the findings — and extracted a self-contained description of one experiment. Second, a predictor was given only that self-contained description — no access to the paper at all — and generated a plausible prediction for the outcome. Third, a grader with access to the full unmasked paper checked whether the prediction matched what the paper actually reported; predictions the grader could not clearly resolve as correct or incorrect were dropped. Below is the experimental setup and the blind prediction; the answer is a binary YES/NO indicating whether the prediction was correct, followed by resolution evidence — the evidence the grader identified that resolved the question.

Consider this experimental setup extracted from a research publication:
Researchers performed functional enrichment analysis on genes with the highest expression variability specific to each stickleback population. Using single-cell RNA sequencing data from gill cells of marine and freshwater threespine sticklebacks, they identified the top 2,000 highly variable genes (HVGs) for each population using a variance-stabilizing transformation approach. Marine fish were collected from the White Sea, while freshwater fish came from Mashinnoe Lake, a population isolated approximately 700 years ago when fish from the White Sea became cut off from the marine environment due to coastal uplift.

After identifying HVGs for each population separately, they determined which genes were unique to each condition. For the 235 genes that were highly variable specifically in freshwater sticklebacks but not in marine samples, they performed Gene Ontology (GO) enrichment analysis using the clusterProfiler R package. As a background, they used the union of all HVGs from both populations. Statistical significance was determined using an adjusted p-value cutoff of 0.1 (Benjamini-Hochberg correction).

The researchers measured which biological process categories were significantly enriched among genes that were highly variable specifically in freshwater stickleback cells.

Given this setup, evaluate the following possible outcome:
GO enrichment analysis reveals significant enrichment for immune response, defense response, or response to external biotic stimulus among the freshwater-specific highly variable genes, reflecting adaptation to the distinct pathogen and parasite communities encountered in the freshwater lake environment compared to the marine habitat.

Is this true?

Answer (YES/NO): NO